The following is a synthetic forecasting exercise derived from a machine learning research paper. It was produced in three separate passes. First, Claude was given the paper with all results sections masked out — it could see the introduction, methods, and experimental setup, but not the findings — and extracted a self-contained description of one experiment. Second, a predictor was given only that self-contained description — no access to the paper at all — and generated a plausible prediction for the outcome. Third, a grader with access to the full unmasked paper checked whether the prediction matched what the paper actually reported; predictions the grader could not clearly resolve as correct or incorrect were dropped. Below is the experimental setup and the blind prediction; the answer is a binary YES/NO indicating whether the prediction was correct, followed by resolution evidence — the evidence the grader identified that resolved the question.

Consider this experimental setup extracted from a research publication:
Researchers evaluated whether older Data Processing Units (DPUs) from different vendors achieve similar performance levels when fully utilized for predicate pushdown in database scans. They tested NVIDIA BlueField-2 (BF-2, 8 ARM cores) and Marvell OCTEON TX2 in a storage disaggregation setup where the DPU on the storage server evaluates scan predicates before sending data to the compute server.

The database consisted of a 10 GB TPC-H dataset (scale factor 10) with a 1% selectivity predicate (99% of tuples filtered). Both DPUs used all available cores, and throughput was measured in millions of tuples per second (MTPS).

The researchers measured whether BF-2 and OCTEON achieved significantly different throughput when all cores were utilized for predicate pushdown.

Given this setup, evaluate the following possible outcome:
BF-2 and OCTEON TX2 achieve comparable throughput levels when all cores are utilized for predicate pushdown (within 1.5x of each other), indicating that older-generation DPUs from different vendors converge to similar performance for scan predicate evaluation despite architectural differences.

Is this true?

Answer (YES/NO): YES